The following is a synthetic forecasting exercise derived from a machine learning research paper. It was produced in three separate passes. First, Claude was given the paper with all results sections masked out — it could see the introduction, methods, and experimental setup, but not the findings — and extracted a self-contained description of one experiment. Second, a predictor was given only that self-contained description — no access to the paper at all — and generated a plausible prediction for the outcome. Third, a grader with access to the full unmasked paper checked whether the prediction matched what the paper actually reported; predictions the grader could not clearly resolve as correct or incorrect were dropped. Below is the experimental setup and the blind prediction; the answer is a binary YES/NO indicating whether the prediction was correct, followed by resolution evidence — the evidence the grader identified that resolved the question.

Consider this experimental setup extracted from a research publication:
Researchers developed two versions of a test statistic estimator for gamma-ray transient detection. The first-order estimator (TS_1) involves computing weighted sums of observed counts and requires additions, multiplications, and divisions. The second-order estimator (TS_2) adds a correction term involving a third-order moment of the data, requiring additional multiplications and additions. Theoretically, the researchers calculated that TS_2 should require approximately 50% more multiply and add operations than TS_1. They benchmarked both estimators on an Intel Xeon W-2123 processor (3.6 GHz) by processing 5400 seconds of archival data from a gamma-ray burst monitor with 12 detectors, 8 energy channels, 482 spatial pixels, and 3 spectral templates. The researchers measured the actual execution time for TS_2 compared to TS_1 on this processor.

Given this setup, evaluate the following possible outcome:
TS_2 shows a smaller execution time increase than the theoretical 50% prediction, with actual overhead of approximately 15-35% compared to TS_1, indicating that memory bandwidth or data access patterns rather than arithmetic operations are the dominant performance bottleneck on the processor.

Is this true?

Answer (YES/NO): YES